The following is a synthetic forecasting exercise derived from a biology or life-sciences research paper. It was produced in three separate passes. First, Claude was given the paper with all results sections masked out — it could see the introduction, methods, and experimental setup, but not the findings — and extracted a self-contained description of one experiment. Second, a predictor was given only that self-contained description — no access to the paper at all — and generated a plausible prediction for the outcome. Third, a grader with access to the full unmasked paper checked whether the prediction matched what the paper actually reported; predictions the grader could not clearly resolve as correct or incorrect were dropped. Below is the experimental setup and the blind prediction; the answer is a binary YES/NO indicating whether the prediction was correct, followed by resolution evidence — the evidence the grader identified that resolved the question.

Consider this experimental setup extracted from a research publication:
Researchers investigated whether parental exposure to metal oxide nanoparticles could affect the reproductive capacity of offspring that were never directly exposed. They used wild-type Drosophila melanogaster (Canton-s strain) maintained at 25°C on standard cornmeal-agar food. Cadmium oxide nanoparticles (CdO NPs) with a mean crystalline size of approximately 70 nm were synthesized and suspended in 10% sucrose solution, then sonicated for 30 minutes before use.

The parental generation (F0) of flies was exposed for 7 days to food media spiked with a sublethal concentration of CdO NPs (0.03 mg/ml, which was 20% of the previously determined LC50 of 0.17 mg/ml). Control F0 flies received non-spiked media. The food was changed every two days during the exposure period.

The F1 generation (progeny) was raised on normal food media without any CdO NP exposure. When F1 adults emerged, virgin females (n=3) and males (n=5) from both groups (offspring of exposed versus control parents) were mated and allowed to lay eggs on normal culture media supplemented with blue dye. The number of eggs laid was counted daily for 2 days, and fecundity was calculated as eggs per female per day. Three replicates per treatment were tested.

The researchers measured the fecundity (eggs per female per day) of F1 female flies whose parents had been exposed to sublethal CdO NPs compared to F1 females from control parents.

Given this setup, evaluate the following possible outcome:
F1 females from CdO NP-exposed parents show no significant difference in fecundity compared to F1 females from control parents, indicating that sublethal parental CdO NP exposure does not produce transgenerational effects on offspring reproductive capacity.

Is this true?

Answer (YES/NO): NO